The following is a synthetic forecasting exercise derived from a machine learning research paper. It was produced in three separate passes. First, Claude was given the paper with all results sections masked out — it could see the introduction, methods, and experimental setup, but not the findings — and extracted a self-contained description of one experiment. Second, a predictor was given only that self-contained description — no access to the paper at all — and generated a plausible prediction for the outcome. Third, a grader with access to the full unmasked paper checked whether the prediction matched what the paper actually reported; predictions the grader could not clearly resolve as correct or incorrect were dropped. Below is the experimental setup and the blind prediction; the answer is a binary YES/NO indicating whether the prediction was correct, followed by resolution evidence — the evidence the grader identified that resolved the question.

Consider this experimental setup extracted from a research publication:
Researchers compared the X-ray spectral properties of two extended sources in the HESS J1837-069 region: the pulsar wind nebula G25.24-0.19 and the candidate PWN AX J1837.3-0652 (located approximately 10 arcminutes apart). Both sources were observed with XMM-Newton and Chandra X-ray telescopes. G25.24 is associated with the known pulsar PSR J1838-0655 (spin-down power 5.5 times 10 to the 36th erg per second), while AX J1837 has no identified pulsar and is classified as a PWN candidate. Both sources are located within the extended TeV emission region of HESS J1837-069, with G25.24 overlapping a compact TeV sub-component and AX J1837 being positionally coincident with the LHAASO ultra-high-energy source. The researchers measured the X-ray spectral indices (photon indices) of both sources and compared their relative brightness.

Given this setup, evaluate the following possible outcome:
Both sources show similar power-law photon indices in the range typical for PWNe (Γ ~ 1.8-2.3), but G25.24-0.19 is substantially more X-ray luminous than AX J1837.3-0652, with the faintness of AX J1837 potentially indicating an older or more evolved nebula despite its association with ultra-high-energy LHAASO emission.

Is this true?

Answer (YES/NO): YES